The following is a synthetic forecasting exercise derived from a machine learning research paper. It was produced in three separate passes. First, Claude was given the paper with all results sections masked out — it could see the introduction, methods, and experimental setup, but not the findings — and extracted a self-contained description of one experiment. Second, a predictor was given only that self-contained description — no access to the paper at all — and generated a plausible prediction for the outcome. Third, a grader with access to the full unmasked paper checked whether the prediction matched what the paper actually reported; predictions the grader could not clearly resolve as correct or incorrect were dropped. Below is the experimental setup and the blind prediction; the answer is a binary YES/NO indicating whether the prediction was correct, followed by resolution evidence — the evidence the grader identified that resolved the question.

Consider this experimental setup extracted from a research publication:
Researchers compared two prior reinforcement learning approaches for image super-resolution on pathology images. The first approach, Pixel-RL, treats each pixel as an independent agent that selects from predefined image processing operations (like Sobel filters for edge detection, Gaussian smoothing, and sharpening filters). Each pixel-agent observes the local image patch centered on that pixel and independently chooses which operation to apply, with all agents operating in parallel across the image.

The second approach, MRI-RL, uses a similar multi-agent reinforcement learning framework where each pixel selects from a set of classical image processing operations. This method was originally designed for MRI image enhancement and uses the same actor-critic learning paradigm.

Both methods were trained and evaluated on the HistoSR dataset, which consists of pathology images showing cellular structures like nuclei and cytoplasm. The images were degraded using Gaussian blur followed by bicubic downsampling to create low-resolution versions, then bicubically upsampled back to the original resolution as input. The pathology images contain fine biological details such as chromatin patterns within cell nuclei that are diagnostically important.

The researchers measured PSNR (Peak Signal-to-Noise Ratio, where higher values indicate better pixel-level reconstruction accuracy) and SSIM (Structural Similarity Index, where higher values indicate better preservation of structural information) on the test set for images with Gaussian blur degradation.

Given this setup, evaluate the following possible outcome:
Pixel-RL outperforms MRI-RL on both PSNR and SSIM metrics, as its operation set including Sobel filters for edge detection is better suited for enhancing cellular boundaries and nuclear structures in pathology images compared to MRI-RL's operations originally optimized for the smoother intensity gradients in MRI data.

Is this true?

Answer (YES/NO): NO